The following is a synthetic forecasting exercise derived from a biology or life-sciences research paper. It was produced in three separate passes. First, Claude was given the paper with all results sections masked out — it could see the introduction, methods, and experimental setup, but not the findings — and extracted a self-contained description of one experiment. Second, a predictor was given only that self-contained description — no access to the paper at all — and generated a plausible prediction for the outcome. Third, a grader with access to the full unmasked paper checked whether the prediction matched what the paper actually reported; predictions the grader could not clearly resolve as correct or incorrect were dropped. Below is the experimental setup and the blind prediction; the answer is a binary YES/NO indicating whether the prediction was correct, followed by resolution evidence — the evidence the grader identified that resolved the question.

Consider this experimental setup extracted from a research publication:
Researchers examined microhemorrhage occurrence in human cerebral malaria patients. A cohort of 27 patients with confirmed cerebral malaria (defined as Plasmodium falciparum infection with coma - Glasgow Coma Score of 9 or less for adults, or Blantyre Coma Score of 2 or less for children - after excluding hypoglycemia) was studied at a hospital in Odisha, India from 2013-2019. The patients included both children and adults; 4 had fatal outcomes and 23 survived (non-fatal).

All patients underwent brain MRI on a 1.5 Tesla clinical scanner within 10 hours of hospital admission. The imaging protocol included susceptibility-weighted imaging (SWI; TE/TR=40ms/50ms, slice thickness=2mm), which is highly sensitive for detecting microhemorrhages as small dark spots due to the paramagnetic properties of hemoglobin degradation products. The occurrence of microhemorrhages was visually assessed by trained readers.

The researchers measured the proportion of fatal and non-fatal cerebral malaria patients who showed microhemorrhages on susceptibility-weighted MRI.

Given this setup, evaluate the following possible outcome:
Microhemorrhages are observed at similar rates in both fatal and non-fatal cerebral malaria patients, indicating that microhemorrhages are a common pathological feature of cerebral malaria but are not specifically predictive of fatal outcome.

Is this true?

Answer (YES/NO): NO